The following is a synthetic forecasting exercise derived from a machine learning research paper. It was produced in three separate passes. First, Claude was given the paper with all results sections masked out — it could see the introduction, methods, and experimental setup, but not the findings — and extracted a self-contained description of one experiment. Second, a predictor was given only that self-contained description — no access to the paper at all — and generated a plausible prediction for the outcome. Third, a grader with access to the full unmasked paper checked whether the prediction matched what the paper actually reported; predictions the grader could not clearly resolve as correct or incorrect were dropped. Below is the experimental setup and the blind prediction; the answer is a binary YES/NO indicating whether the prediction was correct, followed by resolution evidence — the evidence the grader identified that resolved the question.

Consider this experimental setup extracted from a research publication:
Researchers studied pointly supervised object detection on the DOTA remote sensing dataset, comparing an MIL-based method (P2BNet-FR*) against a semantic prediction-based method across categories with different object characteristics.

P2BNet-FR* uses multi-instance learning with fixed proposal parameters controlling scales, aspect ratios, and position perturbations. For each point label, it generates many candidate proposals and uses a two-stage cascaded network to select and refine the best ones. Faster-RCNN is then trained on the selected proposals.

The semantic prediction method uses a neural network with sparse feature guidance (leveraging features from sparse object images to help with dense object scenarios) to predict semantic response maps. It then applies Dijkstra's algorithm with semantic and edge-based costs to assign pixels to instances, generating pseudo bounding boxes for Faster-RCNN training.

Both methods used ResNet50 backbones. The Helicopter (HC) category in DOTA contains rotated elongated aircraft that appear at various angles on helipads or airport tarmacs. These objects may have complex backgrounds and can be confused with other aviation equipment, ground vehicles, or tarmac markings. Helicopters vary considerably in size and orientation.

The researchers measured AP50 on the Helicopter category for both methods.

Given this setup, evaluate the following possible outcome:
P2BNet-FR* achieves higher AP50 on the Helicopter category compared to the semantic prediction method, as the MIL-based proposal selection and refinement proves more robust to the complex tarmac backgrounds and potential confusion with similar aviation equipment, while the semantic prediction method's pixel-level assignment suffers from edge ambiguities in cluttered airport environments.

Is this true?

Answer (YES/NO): YES